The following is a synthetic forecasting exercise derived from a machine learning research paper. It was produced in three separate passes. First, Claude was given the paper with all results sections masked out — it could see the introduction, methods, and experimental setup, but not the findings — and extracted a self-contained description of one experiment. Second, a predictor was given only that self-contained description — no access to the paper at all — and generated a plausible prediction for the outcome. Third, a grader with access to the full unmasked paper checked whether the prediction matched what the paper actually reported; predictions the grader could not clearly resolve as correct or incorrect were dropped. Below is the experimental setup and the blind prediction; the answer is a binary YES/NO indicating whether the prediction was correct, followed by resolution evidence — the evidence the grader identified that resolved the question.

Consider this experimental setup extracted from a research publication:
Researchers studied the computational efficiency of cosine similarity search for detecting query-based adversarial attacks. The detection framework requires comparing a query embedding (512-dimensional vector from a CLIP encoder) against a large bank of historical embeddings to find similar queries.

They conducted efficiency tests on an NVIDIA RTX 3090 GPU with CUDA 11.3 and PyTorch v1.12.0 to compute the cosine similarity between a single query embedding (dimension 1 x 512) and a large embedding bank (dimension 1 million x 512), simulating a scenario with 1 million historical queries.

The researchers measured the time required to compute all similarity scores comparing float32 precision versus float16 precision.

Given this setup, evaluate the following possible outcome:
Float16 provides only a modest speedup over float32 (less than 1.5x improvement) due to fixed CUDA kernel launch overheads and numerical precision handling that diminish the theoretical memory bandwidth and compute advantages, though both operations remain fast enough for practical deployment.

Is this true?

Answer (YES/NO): NO